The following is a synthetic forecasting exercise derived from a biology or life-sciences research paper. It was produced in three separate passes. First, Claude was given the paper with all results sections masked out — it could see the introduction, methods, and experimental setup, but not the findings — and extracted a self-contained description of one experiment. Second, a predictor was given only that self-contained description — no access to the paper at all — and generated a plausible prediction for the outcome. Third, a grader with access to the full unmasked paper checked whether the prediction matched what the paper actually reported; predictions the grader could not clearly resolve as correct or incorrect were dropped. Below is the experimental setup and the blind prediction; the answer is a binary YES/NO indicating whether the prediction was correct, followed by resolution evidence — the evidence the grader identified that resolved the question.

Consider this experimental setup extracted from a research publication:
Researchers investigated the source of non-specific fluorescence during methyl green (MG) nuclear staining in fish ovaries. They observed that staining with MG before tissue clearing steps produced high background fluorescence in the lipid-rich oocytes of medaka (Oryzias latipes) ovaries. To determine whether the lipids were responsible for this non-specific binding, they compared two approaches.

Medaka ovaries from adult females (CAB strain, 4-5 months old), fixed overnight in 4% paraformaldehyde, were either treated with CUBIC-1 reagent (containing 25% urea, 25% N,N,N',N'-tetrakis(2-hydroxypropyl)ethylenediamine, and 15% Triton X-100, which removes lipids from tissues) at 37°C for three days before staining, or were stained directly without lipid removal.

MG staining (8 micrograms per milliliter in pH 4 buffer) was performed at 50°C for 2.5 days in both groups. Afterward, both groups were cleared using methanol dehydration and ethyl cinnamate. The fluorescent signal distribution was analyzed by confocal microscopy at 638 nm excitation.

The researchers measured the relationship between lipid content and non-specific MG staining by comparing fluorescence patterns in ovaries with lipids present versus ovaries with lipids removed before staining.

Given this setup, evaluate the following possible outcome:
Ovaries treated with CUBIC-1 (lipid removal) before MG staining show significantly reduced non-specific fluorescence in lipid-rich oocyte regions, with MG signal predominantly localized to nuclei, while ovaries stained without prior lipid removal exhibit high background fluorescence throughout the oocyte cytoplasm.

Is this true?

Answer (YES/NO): YES